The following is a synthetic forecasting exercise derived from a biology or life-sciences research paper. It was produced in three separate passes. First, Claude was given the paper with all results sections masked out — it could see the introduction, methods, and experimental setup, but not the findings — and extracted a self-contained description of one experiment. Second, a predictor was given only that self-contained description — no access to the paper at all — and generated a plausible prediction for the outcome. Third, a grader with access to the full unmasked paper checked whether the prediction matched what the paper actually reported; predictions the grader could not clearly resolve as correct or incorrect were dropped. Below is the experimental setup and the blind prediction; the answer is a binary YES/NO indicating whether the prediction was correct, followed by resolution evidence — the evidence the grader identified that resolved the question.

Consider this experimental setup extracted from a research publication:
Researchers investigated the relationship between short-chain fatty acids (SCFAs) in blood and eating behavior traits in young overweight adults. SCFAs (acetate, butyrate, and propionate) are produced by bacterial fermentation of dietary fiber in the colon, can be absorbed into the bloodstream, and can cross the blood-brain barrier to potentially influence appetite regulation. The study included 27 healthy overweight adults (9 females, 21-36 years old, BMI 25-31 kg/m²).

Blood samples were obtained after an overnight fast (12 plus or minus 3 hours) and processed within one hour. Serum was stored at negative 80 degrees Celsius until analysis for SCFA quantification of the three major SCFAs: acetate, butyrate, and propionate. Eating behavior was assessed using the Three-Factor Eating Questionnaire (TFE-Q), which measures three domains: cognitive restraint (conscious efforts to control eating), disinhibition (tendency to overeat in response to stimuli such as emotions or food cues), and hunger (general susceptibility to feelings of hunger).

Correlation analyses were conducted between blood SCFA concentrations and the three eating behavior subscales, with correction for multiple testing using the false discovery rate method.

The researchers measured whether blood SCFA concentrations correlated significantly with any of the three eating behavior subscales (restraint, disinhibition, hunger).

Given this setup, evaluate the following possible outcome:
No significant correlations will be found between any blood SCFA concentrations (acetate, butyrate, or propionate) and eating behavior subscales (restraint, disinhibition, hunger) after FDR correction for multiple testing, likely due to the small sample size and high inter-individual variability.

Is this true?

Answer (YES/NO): NO